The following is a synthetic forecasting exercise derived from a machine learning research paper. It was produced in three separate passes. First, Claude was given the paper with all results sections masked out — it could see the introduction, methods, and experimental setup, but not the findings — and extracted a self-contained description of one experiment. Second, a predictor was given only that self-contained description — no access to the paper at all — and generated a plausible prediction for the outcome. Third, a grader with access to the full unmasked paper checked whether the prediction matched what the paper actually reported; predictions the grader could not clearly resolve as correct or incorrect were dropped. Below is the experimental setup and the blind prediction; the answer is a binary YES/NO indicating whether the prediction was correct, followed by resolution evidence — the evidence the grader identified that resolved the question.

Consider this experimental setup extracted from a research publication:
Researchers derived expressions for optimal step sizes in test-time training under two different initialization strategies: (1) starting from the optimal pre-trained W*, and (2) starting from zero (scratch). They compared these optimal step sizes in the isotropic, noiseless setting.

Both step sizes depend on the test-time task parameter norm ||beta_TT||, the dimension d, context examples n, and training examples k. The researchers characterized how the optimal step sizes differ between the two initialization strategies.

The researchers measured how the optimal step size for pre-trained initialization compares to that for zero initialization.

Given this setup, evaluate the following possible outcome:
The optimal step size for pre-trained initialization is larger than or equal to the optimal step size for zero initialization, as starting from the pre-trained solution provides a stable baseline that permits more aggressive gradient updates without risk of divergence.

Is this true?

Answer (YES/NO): NO